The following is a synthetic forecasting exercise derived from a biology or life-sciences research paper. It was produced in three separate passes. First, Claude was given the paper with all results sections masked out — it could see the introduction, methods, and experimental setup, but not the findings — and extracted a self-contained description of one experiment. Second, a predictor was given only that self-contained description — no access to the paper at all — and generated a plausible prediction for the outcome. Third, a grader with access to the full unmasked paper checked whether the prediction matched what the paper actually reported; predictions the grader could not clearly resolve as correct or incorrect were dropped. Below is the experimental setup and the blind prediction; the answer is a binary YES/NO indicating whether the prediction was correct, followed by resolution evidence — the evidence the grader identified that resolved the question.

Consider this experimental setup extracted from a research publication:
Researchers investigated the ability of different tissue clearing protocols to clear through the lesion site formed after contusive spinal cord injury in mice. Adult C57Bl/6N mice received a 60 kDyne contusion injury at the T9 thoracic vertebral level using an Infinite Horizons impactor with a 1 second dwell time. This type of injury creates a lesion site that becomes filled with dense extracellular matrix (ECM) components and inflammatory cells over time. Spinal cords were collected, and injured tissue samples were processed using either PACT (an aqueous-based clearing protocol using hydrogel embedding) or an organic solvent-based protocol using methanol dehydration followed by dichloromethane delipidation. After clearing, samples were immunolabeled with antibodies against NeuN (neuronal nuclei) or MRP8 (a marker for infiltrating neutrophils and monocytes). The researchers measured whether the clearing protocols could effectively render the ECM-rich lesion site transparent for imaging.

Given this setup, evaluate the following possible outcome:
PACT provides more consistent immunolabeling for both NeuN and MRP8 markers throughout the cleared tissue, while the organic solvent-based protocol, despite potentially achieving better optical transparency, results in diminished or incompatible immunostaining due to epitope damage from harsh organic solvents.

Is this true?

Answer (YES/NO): NO